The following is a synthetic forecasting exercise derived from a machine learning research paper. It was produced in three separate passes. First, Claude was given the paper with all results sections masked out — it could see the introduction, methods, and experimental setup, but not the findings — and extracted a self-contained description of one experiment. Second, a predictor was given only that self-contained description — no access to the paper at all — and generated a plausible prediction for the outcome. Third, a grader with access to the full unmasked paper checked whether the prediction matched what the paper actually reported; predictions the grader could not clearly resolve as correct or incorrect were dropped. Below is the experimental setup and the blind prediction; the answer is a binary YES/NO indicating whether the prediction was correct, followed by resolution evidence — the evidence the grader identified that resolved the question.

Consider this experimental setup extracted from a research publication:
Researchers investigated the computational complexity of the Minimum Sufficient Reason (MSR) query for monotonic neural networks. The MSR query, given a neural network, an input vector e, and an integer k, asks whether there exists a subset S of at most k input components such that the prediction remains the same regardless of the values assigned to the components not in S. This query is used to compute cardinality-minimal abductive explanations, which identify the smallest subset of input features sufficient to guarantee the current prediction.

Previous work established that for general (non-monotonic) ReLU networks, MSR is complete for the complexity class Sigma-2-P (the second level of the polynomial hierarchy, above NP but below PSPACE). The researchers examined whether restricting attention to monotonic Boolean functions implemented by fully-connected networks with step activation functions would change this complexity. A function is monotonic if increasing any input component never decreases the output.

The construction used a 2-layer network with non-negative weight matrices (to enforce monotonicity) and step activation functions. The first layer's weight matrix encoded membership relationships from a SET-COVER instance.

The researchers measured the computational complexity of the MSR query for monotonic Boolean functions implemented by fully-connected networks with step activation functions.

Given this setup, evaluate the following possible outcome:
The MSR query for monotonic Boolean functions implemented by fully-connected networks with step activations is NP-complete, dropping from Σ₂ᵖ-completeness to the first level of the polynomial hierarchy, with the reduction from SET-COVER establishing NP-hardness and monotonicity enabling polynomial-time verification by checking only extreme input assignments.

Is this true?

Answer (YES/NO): YES